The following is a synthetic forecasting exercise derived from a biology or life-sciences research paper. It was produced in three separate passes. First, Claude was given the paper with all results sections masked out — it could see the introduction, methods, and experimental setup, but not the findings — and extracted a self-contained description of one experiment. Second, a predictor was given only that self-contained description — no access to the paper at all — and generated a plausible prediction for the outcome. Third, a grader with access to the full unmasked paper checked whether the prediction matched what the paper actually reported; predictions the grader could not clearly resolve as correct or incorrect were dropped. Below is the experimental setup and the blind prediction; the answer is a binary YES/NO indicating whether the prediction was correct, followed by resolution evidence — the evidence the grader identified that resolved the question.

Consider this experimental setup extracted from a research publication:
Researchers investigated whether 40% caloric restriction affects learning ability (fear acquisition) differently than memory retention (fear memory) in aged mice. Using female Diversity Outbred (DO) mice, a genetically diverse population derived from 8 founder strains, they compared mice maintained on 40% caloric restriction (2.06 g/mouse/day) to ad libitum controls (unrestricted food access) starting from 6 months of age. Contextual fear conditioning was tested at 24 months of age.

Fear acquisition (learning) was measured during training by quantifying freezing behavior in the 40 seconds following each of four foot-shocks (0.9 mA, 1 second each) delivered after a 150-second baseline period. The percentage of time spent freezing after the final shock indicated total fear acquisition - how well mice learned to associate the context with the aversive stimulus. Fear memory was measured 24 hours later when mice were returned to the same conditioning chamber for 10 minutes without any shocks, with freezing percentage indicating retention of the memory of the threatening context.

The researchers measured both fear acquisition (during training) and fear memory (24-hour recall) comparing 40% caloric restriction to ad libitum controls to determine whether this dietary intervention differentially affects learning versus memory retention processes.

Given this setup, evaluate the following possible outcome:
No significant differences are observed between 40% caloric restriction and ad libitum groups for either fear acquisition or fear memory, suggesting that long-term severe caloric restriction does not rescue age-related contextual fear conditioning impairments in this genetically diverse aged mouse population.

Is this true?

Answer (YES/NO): NO